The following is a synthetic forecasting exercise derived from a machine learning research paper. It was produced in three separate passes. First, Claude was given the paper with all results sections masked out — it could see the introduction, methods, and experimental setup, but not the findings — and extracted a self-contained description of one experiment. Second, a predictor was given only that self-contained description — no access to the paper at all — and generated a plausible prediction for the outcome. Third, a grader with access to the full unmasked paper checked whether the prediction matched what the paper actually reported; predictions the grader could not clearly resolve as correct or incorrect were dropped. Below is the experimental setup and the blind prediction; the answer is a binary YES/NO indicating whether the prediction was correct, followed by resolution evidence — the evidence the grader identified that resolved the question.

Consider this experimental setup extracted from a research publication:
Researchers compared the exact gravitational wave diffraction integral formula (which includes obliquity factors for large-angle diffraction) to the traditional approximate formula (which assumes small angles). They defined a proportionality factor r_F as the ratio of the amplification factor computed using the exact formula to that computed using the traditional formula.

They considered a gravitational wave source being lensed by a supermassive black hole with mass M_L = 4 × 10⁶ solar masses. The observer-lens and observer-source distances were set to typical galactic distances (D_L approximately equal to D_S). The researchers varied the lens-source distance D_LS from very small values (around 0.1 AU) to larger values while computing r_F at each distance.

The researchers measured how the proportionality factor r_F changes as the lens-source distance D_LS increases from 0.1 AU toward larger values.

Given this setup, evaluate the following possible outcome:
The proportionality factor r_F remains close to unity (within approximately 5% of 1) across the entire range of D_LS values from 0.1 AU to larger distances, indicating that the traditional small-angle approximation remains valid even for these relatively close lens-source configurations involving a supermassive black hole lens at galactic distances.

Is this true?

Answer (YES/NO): NO